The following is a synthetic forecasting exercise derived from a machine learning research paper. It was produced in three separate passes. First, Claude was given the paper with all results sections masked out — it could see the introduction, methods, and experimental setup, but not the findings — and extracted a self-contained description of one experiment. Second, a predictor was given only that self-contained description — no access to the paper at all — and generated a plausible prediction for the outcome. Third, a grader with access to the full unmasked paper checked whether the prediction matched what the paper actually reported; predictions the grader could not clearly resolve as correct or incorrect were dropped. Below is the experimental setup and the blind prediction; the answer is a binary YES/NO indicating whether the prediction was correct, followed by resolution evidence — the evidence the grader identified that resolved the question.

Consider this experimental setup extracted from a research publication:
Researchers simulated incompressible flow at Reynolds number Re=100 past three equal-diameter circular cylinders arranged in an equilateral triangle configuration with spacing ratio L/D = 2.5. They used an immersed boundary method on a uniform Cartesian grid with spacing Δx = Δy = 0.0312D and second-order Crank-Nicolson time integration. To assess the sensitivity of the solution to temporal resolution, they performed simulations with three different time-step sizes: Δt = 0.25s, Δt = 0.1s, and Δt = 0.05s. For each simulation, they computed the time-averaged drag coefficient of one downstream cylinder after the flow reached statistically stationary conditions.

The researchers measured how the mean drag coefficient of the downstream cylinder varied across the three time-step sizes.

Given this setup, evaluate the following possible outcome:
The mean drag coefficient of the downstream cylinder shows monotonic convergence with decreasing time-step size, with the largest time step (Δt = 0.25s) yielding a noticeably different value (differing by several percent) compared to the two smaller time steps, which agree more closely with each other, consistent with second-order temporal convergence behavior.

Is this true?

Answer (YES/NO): NO